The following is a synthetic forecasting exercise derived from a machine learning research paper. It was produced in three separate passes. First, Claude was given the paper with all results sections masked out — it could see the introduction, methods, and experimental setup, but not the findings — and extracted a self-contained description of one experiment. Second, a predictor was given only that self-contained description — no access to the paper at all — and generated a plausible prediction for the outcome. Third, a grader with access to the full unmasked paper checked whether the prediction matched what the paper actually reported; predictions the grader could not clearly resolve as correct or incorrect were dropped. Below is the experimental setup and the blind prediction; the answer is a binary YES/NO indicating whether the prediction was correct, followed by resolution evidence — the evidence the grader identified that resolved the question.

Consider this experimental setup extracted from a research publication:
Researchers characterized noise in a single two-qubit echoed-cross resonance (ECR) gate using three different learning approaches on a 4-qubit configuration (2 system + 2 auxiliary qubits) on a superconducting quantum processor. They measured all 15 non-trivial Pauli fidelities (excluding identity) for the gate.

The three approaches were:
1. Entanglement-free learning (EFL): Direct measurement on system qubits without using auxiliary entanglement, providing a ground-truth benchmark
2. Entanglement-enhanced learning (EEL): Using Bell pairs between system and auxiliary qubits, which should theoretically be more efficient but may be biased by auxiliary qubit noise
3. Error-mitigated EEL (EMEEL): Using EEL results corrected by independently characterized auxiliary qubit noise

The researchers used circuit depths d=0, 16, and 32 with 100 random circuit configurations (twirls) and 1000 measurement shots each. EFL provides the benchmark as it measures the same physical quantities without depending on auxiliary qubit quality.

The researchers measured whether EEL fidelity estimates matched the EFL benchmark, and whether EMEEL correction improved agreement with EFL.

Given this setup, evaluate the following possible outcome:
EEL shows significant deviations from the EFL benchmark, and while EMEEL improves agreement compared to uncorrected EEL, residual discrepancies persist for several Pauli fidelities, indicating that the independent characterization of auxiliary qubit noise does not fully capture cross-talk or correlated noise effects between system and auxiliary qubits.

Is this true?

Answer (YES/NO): NO